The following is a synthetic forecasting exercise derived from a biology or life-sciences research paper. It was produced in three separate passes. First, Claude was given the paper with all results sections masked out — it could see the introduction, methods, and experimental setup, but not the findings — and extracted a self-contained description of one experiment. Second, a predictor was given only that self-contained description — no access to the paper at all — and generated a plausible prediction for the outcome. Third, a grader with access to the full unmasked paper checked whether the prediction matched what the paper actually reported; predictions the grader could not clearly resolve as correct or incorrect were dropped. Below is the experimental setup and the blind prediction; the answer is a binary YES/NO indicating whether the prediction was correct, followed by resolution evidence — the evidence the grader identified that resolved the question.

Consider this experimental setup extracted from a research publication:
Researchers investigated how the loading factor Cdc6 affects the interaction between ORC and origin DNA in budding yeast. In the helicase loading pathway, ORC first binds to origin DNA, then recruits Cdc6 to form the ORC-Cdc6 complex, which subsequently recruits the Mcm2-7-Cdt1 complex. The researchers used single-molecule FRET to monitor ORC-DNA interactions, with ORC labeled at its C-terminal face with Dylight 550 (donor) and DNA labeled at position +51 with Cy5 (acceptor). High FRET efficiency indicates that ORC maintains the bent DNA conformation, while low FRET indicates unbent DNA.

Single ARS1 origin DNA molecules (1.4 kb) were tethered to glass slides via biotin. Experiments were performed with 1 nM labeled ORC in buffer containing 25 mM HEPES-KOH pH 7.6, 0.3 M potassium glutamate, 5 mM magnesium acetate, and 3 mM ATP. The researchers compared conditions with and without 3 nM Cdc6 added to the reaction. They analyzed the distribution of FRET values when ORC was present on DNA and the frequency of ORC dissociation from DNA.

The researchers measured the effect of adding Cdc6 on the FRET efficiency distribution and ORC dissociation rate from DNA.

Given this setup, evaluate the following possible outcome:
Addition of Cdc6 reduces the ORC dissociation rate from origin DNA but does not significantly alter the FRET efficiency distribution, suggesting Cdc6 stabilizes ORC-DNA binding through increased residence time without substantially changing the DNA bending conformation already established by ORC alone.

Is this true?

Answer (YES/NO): YES